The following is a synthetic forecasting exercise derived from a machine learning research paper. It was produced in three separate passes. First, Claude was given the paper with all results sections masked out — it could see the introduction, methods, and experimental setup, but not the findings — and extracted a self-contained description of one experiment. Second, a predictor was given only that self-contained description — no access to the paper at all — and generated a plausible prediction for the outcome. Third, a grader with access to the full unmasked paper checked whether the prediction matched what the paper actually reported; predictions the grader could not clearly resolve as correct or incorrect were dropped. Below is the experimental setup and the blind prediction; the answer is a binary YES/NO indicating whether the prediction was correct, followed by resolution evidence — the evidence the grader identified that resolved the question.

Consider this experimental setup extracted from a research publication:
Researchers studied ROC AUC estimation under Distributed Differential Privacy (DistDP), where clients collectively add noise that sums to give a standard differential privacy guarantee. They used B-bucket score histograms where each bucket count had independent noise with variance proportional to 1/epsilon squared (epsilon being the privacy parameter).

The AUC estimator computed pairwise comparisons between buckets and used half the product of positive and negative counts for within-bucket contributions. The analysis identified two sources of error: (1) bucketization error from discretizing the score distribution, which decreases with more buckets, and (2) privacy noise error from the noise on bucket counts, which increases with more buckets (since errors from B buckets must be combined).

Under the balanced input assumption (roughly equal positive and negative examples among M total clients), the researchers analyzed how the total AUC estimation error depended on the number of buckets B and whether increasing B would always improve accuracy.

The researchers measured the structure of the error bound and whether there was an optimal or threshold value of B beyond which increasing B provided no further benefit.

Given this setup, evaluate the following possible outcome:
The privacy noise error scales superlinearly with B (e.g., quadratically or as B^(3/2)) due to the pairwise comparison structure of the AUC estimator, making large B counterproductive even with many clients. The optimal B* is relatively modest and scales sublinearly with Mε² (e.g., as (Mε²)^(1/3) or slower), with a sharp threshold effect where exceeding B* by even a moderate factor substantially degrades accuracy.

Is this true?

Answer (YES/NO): NO